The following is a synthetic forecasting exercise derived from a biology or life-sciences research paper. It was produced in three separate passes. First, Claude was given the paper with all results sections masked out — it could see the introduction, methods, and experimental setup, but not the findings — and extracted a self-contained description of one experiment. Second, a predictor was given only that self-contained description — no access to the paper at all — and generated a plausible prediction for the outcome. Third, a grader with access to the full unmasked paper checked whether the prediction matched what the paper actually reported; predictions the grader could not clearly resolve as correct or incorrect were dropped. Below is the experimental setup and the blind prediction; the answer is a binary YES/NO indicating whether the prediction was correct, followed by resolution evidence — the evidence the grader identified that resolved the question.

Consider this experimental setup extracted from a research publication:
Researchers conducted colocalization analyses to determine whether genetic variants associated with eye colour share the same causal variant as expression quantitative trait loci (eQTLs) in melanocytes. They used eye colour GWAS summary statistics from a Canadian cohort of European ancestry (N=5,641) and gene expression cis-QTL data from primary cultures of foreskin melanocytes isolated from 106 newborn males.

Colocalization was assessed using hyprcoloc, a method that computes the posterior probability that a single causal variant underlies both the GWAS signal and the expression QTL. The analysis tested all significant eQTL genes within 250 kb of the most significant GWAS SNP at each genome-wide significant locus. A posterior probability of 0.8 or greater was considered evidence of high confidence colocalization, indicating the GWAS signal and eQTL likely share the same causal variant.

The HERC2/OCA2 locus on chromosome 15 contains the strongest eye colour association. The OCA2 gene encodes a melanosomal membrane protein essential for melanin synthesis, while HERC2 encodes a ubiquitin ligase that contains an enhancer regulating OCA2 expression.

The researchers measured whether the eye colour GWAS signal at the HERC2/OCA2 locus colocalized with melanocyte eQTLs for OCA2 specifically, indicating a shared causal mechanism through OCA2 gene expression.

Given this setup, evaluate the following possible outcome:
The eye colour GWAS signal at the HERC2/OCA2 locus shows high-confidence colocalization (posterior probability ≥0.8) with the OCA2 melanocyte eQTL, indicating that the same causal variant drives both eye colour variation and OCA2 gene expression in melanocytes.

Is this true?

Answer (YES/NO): YES